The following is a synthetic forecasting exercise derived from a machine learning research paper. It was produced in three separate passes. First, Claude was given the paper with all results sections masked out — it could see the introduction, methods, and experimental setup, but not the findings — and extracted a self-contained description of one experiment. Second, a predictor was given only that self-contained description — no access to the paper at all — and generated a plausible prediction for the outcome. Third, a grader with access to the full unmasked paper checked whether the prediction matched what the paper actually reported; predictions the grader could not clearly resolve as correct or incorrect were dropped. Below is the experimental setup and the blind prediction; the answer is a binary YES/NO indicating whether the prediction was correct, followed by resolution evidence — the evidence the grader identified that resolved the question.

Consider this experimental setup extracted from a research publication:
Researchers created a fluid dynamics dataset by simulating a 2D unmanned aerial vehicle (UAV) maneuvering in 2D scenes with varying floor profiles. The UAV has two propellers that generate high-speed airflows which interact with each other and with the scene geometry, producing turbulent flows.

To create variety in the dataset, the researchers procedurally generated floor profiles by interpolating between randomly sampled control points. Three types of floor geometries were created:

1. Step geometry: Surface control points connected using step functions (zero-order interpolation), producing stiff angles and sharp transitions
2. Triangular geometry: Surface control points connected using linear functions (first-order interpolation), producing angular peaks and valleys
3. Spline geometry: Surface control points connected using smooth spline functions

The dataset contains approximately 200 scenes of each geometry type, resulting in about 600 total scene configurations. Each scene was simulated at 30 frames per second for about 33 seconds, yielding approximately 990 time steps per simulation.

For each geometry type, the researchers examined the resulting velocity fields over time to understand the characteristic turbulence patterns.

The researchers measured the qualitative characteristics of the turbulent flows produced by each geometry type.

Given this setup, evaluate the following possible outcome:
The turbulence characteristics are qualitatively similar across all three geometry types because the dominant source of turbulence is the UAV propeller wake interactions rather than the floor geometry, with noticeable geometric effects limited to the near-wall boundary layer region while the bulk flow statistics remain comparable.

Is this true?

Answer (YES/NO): NO